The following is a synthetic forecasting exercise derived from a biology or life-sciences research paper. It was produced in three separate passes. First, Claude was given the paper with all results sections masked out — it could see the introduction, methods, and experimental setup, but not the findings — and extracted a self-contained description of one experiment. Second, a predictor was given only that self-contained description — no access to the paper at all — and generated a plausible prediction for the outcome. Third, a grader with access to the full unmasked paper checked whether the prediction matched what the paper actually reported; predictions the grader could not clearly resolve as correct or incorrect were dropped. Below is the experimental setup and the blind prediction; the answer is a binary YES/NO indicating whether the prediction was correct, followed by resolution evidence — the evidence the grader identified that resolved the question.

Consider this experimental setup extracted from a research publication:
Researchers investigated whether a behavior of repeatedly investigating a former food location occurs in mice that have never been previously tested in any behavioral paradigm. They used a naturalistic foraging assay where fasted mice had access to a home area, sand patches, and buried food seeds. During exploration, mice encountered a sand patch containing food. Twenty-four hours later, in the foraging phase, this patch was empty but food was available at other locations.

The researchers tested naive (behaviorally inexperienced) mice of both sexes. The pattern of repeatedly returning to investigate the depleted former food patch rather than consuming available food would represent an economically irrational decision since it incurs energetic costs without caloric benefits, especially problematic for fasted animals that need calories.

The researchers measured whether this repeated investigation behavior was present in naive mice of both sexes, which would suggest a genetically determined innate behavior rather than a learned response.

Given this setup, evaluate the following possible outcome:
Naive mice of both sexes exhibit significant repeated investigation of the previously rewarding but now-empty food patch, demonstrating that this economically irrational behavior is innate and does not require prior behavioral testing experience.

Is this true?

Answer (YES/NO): YES